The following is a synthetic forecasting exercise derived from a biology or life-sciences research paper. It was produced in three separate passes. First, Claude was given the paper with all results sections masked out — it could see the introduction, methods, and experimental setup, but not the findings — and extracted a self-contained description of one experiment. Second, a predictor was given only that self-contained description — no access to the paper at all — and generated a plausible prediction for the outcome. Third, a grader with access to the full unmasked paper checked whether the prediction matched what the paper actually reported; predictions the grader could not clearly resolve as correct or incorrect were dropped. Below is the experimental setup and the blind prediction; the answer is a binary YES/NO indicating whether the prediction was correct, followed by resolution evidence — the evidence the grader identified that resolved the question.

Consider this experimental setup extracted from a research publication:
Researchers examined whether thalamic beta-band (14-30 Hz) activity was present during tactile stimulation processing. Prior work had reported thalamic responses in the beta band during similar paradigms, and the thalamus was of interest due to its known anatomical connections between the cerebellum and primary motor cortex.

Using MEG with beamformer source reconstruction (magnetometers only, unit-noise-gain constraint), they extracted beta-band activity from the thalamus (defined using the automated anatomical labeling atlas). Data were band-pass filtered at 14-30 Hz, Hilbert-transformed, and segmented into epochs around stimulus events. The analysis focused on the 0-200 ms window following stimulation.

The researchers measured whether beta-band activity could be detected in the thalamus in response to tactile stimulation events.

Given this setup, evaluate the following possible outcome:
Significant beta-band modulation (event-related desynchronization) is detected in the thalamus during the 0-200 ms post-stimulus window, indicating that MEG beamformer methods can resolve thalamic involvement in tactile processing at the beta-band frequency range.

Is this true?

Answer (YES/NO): NO